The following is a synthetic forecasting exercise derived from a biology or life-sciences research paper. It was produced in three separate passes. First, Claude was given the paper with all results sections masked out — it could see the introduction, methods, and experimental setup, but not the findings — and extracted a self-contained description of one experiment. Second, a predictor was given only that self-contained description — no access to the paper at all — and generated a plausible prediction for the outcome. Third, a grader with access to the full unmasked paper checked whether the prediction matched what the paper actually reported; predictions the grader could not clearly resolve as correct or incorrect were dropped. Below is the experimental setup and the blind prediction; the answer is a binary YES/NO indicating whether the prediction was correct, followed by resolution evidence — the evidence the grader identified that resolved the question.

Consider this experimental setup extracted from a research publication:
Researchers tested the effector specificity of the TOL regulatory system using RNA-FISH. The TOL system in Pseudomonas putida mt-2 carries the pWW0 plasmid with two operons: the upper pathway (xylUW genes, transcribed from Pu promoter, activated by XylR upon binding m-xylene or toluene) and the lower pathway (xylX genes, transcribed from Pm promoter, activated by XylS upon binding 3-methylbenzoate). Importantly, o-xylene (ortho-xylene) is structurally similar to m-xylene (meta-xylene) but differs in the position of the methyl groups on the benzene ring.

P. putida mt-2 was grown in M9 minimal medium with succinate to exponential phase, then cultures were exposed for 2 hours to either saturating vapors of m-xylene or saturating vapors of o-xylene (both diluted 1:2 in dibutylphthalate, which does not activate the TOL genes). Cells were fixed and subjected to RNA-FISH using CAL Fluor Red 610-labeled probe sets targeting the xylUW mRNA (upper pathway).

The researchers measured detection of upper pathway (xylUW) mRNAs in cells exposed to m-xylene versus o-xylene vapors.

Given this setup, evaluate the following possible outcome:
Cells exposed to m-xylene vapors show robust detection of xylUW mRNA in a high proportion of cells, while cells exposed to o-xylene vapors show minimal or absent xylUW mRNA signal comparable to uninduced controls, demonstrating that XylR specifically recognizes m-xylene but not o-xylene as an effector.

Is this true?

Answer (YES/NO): NO